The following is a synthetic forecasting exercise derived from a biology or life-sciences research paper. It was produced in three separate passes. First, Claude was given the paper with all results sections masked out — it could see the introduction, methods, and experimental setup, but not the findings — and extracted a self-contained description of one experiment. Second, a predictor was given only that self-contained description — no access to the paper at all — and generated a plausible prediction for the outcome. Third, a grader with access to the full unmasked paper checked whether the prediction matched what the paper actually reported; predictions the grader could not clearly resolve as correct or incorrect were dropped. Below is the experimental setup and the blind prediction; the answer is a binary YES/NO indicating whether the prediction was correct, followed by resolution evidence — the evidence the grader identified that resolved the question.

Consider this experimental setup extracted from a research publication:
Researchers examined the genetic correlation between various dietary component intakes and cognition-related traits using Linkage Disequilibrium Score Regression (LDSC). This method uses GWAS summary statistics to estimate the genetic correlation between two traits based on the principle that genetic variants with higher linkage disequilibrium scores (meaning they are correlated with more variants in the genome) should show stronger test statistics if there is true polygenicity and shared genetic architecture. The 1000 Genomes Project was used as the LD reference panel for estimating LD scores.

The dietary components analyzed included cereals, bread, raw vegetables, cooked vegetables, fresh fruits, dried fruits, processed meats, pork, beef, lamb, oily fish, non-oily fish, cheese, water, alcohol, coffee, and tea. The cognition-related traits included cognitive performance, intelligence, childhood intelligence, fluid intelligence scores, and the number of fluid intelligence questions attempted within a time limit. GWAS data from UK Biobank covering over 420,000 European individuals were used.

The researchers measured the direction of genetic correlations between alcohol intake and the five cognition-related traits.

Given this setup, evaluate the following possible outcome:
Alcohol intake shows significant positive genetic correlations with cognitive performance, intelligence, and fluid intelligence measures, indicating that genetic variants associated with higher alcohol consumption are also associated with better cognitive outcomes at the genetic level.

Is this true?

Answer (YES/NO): NO